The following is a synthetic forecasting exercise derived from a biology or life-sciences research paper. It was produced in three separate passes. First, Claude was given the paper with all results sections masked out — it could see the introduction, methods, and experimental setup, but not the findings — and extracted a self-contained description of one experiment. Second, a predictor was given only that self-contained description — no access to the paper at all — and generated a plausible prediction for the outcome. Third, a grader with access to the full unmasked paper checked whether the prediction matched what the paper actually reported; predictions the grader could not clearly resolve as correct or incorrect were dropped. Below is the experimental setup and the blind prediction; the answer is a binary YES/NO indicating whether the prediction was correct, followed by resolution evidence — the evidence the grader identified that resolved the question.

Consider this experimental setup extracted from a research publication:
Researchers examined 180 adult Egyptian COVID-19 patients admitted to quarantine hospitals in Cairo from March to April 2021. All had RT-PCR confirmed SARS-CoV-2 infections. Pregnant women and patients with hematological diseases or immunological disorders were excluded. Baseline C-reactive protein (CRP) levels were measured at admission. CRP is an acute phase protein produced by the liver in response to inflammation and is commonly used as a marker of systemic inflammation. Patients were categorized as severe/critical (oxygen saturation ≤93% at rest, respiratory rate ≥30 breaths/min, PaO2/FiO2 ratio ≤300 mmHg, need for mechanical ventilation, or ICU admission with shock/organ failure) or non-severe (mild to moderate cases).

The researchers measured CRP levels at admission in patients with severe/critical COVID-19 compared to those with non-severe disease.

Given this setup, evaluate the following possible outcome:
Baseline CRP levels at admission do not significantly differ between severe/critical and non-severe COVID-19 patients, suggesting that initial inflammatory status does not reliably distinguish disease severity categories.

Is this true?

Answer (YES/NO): NO